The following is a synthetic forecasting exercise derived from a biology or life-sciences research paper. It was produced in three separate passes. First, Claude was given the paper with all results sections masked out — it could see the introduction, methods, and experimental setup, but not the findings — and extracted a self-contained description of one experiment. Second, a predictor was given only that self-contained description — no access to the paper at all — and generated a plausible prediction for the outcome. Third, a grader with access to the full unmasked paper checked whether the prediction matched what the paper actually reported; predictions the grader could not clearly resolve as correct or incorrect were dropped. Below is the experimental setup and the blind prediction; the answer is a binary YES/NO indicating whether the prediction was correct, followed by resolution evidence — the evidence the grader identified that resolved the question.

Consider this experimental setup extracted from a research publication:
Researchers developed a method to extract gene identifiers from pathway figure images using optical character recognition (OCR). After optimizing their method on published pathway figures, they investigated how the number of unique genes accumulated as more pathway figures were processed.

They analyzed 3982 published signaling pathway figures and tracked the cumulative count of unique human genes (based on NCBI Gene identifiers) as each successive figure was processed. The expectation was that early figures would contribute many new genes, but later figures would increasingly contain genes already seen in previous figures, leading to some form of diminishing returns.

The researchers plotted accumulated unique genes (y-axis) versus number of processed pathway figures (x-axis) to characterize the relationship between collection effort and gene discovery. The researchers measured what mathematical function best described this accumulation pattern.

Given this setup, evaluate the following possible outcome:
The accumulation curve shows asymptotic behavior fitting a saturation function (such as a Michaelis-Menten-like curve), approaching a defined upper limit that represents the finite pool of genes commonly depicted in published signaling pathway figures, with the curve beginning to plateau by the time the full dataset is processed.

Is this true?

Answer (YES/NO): NO